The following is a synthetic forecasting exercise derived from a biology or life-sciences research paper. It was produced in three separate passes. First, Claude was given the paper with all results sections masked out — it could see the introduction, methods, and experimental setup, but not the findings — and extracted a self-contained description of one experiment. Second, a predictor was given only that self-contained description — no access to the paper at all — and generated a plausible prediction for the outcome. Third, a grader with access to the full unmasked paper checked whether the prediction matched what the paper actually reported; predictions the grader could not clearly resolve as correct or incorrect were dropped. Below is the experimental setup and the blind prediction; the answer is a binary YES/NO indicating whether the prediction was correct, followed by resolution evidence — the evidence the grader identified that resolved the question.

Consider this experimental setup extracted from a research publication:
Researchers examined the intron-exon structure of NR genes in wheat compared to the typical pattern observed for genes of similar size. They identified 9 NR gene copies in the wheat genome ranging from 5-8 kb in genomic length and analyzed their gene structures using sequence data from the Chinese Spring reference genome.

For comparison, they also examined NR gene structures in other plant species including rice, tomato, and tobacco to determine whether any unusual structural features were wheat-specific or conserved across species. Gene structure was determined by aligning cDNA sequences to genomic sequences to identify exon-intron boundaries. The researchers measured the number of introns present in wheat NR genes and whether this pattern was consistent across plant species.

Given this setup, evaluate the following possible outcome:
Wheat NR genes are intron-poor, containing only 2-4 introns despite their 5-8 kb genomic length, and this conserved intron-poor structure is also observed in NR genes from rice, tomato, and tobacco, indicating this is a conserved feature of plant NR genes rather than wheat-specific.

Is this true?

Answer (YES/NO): NO